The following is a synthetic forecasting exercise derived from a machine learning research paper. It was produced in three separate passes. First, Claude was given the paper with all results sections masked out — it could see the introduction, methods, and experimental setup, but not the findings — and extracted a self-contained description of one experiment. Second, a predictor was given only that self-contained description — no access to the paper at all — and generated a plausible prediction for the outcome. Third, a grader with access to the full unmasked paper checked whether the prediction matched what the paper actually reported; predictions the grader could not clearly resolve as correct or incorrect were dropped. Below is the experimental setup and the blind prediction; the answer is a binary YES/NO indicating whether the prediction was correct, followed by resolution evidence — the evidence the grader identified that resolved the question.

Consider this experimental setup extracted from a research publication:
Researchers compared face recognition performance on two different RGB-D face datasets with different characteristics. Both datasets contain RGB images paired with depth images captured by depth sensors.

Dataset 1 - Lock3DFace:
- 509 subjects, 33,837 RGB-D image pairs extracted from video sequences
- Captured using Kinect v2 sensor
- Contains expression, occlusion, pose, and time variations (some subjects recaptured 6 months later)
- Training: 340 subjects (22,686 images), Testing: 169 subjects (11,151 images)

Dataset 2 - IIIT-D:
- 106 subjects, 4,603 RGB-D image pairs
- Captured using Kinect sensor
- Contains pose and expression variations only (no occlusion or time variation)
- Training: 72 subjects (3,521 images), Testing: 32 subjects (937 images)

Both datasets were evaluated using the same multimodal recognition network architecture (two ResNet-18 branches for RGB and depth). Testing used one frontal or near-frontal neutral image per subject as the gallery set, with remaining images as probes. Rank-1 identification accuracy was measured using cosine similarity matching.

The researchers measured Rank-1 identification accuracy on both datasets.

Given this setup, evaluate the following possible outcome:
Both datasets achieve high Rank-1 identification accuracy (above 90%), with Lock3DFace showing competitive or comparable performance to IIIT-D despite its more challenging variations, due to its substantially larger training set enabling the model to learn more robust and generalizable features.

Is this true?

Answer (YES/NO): YES